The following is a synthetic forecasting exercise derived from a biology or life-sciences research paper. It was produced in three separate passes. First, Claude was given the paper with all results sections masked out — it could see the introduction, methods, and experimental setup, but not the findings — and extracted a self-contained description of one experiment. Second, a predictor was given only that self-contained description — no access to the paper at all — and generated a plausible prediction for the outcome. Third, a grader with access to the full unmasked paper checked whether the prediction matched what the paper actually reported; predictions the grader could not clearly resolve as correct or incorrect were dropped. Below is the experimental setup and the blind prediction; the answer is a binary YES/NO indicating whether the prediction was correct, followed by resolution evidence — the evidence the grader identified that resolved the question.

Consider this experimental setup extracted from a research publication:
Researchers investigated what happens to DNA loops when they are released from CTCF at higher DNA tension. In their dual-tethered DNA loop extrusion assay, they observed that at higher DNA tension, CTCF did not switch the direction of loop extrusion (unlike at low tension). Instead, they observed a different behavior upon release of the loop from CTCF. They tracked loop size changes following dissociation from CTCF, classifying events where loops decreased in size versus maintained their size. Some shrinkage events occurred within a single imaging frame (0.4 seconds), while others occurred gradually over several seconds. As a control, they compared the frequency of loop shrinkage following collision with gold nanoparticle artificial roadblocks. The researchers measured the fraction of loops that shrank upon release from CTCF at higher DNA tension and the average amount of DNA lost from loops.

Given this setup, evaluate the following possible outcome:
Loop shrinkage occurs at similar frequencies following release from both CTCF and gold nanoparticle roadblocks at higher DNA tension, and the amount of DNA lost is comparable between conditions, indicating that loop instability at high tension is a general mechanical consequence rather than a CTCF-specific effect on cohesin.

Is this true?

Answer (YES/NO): NO